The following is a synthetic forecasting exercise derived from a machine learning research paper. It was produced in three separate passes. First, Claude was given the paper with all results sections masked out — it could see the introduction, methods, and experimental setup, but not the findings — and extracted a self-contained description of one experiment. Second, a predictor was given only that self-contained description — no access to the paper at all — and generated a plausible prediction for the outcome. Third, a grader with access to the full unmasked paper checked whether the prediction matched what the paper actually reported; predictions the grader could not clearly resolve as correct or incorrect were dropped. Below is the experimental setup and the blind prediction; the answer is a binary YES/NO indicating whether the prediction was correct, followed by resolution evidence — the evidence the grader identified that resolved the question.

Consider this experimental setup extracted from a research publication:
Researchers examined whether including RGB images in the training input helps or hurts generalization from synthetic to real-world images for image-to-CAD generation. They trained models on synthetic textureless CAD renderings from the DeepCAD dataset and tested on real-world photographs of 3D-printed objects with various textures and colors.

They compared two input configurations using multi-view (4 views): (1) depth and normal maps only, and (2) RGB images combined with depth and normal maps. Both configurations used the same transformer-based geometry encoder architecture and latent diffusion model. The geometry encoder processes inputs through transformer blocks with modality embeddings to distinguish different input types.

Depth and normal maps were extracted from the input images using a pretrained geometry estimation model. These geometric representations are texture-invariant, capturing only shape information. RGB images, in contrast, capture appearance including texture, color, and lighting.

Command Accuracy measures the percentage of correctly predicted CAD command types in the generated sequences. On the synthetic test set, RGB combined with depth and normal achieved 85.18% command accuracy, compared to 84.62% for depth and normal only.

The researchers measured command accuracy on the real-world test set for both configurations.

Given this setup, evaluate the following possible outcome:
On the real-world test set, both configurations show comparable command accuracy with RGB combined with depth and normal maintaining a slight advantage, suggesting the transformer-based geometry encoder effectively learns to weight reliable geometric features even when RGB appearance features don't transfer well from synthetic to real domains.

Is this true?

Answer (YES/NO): NO